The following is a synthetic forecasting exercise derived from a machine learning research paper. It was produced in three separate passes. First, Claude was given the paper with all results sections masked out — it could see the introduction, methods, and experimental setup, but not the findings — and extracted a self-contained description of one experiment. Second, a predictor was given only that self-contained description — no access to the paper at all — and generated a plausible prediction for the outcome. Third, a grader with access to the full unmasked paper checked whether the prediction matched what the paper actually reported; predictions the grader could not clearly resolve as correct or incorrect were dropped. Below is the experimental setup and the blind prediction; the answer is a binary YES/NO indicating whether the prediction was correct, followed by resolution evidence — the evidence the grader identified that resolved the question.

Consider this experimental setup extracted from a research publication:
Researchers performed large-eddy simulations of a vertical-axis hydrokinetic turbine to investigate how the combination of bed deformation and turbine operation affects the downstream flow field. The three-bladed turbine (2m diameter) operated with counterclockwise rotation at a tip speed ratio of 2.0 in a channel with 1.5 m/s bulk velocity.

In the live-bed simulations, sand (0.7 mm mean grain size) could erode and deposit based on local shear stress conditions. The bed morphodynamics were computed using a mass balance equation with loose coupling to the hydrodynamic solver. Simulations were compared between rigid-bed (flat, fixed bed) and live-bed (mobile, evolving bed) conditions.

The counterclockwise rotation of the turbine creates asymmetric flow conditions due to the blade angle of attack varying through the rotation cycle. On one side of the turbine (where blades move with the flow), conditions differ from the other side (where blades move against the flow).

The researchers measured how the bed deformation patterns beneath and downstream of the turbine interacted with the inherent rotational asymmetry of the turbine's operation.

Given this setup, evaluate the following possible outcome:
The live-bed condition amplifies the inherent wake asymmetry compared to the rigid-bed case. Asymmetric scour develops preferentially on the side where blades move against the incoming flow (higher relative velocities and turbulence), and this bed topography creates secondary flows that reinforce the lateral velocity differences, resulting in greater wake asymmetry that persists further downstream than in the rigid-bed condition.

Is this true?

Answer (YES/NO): NO